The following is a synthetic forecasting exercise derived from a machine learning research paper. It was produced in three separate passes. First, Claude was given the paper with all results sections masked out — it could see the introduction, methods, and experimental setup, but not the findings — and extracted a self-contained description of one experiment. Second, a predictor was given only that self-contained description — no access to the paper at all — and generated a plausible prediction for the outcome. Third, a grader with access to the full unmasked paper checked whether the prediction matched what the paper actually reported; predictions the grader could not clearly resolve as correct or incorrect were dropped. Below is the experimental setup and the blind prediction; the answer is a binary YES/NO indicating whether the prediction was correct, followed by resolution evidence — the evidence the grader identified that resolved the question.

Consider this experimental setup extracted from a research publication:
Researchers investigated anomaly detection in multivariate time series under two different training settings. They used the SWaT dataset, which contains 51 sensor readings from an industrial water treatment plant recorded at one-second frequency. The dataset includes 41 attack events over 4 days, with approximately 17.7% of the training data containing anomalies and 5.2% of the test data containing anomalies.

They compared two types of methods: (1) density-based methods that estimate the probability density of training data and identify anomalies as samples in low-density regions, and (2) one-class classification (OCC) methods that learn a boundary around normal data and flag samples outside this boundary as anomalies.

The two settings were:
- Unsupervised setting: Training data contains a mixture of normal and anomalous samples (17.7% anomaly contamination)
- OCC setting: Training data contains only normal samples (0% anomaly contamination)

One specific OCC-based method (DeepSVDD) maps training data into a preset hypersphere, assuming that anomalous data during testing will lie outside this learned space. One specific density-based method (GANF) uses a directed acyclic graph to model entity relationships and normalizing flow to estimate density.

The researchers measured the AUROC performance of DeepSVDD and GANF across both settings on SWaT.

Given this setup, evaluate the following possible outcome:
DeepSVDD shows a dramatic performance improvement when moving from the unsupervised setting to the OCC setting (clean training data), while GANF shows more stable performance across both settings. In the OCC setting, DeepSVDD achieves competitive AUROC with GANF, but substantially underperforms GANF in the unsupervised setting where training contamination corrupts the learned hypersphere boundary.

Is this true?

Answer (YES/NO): NO